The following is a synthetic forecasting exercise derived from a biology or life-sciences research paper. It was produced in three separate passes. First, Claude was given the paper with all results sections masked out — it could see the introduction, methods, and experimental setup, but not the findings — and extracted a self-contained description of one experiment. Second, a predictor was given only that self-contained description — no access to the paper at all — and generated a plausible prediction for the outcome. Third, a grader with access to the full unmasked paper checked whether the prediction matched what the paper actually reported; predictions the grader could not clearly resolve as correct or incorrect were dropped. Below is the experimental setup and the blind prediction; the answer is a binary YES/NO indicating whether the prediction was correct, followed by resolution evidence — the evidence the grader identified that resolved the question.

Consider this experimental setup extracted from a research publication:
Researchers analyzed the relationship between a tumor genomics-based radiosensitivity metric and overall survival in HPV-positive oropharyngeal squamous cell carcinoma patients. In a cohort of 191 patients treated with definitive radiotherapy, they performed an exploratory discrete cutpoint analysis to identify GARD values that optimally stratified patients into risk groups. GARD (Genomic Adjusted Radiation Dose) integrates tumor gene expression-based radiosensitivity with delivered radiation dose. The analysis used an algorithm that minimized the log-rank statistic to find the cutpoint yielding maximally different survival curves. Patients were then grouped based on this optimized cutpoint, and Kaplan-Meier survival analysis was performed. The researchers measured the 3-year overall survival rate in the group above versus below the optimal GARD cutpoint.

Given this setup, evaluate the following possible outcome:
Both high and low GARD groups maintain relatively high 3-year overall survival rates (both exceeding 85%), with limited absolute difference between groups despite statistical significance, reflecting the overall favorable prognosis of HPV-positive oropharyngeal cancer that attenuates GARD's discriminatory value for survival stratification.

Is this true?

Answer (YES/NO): YES